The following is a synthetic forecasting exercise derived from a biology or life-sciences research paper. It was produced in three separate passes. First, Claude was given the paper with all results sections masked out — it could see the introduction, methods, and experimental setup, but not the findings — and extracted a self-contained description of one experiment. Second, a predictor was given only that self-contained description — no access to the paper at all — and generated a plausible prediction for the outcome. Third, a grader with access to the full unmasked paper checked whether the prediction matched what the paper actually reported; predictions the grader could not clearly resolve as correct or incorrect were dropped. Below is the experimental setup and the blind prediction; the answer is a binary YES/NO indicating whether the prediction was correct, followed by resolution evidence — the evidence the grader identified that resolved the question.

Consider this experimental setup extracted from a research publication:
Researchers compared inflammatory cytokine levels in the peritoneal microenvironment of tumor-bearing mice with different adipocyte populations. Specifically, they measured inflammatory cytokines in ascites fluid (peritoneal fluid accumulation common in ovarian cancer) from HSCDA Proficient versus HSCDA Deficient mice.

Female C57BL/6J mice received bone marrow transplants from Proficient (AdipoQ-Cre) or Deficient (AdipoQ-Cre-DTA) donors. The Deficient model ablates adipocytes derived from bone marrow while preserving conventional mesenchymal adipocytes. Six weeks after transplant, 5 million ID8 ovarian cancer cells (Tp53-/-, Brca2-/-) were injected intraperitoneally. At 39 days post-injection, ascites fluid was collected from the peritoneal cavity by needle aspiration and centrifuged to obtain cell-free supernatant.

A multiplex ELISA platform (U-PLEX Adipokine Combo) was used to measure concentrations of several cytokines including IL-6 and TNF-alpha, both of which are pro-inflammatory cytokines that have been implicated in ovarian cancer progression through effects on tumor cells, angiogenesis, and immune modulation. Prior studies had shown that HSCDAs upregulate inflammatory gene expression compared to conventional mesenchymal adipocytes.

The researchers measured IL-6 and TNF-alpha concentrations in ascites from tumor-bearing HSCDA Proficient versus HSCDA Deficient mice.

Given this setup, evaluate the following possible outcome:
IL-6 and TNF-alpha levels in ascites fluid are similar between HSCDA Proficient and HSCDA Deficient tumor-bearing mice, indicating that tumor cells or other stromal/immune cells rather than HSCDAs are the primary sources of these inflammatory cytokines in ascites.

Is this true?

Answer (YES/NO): YES